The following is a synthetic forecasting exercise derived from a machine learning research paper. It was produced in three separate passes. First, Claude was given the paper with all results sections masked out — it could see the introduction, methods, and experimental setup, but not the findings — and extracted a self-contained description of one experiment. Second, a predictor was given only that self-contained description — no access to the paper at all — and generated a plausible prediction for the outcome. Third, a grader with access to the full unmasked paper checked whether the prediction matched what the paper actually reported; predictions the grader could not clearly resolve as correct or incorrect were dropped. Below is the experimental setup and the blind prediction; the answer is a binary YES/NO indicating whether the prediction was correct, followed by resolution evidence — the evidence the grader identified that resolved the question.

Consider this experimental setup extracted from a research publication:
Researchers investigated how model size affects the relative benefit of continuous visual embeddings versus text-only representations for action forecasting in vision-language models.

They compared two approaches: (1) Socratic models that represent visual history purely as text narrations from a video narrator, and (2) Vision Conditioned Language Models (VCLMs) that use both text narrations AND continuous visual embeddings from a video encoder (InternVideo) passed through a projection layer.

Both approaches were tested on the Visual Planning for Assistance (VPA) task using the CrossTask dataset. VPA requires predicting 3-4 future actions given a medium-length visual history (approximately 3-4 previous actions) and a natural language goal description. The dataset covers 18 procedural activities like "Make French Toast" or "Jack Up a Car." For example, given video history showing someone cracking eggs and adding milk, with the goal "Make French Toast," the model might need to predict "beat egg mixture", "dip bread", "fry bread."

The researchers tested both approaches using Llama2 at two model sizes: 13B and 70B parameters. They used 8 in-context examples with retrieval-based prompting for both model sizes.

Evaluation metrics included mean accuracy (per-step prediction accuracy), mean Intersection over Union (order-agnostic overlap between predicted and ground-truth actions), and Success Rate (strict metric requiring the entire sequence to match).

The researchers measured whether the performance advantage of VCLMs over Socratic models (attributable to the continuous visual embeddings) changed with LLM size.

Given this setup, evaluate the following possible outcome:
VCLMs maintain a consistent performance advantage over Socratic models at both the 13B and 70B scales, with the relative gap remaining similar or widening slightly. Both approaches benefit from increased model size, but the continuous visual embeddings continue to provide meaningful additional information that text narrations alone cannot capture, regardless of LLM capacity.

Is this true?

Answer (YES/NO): NO